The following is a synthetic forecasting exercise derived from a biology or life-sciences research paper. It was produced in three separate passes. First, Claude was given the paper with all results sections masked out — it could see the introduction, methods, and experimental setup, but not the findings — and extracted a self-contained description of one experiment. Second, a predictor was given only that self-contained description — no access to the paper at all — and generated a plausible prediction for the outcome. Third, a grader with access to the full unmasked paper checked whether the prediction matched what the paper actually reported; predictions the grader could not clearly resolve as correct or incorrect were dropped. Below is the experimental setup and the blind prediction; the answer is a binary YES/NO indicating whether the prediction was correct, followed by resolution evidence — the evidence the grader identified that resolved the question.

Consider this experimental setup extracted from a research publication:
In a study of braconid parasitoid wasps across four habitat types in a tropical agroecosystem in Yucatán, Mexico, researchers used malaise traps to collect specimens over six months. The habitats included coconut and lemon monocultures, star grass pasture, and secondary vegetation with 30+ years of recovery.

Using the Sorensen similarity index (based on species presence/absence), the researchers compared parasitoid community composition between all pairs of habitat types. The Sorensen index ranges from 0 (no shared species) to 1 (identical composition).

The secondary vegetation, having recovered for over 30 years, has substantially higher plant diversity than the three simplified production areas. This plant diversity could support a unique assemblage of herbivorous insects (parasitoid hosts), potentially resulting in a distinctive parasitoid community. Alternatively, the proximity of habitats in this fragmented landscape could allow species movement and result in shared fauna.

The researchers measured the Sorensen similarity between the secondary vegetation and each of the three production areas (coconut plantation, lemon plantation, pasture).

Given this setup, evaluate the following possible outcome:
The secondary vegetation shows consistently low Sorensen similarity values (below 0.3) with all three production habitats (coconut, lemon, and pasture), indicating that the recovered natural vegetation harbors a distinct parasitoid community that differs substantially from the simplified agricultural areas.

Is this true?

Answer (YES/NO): NO